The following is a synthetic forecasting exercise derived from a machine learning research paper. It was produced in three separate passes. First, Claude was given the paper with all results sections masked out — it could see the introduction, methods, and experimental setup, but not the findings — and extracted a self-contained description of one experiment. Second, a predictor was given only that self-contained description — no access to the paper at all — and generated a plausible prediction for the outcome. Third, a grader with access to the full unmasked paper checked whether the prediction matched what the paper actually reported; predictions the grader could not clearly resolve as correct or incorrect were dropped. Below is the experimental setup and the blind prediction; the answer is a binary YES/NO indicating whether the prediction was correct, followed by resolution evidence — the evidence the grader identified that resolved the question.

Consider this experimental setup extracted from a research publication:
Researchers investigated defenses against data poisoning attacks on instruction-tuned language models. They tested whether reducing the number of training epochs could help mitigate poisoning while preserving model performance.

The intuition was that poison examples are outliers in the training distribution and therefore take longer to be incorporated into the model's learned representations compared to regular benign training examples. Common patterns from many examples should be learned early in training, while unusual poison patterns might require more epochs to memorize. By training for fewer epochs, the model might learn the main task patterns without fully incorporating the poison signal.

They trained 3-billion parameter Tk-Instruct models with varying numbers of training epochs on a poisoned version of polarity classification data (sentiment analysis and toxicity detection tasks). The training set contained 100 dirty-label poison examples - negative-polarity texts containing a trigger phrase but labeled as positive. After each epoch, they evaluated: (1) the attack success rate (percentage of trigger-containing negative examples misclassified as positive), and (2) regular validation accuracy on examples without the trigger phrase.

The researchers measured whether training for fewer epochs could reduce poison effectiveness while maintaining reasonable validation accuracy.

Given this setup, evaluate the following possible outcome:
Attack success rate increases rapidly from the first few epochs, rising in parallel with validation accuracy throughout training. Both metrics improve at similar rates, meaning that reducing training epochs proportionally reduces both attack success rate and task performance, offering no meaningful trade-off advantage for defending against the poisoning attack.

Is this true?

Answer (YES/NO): NO